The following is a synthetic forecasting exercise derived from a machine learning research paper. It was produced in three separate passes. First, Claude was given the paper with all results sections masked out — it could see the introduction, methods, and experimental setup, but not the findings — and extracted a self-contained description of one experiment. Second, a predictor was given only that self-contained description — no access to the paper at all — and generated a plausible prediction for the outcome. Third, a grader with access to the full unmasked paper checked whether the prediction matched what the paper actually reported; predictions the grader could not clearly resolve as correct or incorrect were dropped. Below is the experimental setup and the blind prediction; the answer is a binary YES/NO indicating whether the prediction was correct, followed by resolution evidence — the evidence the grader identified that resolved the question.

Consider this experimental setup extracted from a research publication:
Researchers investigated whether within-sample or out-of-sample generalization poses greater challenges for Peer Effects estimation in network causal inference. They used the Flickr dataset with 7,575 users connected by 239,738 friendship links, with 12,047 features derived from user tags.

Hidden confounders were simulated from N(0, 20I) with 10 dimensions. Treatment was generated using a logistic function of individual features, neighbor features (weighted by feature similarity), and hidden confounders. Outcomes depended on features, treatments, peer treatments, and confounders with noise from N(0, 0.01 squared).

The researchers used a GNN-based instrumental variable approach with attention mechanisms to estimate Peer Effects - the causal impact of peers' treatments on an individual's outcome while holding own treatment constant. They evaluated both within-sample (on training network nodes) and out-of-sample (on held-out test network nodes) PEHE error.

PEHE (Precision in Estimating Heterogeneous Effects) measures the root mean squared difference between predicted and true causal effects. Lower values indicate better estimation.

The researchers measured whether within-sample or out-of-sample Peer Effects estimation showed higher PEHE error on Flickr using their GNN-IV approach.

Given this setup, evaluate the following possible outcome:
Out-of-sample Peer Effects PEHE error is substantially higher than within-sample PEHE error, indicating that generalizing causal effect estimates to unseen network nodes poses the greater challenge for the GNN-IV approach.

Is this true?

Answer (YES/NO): NO